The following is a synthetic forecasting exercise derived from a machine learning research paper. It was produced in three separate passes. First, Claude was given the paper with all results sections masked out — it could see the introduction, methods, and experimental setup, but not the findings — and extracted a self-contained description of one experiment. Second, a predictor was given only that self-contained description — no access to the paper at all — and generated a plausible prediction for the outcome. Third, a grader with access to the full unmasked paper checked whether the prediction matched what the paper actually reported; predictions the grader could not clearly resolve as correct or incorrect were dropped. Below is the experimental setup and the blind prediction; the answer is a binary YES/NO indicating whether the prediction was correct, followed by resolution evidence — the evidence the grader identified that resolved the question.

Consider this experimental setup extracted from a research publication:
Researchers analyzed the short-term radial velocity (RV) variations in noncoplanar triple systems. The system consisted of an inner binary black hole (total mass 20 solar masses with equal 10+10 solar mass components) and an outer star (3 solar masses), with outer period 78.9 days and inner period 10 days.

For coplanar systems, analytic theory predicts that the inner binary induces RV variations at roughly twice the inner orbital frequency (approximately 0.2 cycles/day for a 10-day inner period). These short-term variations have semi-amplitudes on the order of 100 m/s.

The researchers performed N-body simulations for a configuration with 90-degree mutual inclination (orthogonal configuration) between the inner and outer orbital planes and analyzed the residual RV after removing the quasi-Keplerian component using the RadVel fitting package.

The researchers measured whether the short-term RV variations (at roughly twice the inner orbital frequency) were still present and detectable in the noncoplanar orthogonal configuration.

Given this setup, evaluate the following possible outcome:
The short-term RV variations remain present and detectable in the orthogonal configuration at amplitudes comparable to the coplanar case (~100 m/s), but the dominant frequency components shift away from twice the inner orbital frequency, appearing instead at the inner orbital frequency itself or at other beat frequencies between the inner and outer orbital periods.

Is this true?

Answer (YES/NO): NO